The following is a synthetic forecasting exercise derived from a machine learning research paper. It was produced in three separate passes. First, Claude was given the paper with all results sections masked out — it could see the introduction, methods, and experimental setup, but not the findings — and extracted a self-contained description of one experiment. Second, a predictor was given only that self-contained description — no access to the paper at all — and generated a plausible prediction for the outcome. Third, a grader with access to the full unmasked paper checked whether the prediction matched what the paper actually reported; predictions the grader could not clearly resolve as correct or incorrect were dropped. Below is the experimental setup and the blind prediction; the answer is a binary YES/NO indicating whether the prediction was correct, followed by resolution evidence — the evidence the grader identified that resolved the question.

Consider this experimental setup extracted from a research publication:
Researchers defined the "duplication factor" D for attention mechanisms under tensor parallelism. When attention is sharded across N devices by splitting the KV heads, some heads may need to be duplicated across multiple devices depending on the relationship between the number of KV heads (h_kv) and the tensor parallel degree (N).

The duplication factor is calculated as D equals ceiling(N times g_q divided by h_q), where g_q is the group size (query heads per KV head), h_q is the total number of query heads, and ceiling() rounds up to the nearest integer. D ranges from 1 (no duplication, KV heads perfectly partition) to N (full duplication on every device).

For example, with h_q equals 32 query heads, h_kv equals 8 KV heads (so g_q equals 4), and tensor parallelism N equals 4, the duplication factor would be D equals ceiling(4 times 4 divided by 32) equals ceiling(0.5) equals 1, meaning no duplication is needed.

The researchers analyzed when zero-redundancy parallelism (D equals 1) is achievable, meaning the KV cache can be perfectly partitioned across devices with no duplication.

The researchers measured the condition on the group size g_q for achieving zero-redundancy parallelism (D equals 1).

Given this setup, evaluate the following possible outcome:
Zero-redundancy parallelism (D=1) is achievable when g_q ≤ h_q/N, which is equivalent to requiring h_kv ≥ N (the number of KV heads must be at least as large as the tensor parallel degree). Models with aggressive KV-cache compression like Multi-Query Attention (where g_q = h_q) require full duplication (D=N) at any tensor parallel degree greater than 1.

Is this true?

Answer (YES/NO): YES